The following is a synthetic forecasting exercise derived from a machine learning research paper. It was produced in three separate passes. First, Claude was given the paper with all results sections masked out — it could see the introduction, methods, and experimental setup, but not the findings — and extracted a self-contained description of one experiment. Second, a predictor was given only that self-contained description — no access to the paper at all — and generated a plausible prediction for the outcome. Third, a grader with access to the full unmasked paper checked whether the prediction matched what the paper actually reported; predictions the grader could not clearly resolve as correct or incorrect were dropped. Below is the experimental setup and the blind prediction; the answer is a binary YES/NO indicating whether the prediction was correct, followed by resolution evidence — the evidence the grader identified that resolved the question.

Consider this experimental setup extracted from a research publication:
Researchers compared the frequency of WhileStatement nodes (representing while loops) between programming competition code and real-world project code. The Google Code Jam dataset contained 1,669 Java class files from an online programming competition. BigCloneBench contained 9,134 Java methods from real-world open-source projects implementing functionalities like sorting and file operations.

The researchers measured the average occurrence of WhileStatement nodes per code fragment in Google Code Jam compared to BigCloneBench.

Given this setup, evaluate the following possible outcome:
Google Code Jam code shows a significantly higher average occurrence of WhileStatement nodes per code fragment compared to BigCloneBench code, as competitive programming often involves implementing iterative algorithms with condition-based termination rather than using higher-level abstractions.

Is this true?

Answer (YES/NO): NO